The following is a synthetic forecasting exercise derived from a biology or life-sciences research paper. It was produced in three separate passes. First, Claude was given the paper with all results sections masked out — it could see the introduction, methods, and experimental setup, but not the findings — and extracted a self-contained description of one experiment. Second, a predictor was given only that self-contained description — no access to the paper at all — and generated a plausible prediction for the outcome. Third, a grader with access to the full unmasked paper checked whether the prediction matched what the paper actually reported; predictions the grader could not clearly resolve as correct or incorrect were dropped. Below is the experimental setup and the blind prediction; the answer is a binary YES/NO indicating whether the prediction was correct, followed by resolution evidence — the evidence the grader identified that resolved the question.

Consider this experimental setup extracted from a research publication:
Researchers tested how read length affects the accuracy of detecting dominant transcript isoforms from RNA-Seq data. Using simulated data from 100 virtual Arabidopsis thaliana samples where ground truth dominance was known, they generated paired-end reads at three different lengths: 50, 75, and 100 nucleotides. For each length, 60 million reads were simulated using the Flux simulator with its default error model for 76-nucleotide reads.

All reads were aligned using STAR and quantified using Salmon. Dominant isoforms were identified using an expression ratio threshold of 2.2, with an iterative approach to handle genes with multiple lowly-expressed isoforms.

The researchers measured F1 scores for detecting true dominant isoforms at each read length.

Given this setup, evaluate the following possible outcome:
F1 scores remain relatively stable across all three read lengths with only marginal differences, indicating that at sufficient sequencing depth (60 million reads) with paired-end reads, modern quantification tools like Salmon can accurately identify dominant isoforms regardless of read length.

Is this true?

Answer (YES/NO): NO